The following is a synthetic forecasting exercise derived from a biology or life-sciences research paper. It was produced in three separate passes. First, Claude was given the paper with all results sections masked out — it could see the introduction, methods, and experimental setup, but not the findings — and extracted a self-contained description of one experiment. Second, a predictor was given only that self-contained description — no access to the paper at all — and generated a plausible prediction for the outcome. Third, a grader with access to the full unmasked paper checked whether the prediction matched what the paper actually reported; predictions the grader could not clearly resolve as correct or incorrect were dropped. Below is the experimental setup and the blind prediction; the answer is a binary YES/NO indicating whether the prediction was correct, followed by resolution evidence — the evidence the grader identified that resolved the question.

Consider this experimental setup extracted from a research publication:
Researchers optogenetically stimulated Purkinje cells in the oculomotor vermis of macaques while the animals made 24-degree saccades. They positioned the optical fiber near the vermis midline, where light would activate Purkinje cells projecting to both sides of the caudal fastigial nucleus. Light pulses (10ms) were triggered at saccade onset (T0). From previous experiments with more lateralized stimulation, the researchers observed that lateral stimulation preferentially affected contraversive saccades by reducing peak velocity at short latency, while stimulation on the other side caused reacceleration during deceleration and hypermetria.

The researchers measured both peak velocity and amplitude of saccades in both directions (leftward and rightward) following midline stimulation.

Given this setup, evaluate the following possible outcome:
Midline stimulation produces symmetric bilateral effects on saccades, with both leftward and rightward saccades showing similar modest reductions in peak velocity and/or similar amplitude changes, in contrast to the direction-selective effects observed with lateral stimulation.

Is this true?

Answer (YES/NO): YES